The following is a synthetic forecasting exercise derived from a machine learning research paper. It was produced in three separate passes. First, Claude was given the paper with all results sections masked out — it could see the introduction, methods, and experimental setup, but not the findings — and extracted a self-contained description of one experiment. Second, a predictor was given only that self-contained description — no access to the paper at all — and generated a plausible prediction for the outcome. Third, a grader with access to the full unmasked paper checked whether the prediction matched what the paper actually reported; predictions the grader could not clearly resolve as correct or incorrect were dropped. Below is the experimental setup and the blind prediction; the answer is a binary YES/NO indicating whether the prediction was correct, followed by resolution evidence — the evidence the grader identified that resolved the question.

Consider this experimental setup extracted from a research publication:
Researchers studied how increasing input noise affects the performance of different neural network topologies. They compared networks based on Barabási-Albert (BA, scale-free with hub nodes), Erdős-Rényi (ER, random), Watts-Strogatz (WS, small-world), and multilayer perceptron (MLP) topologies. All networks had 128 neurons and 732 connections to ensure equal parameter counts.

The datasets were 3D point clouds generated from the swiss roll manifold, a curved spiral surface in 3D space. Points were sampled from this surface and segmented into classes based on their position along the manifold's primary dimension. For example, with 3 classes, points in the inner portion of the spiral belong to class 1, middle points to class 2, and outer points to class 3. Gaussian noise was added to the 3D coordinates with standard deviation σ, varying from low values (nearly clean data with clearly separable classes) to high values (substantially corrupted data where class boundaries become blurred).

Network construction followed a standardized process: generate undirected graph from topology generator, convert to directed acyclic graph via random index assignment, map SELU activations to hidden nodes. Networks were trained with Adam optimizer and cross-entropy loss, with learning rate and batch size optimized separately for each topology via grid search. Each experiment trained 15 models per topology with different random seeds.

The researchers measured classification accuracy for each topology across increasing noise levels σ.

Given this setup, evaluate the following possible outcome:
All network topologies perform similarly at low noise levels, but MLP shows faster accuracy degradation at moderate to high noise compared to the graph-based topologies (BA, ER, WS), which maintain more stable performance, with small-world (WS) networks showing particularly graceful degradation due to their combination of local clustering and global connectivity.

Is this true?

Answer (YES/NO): NO